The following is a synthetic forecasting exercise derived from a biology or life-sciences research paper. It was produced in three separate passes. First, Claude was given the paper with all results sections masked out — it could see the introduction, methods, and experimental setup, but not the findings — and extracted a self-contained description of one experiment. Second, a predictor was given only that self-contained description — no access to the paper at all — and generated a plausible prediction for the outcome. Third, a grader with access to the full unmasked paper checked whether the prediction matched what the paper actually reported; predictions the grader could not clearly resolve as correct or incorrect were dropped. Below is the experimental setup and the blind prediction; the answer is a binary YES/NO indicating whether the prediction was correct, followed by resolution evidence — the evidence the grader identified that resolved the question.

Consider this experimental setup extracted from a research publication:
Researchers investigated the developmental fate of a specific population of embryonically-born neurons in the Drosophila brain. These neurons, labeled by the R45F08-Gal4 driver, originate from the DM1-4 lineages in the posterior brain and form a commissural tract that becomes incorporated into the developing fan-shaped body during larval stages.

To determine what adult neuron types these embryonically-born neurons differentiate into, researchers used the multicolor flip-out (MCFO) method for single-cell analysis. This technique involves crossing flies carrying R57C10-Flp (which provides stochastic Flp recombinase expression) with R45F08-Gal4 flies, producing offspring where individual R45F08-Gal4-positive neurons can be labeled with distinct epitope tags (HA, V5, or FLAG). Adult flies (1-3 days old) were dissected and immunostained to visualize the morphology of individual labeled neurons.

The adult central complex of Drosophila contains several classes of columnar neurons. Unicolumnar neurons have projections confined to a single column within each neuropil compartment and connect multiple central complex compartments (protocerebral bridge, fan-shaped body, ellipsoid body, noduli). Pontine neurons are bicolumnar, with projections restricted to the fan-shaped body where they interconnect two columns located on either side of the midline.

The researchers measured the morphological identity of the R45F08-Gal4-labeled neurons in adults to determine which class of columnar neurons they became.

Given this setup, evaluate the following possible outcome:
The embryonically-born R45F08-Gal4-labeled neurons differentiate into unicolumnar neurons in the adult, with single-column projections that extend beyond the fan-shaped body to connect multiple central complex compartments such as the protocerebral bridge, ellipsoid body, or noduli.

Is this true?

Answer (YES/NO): NO